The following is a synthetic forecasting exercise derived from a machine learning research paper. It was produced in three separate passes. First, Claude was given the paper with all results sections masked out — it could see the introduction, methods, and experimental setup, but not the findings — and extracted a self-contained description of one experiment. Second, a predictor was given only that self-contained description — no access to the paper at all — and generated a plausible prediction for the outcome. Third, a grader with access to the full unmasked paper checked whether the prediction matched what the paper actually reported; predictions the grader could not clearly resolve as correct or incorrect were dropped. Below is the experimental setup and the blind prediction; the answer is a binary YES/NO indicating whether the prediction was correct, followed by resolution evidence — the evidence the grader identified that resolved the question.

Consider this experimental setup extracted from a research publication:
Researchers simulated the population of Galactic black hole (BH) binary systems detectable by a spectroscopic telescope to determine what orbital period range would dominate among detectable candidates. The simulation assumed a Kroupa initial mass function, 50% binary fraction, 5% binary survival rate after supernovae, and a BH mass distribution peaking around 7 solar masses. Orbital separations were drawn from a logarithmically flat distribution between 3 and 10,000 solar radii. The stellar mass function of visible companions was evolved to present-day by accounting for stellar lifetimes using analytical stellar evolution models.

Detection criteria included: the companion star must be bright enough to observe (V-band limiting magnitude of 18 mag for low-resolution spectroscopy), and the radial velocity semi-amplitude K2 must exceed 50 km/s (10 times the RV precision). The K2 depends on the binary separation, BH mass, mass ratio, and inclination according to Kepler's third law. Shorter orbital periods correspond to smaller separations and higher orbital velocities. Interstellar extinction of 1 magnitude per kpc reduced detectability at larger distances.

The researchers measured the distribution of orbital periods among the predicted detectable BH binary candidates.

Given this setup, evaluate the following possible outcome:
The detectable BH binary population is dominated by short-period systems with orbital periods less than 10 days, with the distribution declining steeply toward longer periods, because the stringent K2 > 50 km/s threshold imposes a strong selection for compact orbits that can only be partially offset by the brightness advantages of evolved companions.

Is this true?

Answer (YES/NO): YES